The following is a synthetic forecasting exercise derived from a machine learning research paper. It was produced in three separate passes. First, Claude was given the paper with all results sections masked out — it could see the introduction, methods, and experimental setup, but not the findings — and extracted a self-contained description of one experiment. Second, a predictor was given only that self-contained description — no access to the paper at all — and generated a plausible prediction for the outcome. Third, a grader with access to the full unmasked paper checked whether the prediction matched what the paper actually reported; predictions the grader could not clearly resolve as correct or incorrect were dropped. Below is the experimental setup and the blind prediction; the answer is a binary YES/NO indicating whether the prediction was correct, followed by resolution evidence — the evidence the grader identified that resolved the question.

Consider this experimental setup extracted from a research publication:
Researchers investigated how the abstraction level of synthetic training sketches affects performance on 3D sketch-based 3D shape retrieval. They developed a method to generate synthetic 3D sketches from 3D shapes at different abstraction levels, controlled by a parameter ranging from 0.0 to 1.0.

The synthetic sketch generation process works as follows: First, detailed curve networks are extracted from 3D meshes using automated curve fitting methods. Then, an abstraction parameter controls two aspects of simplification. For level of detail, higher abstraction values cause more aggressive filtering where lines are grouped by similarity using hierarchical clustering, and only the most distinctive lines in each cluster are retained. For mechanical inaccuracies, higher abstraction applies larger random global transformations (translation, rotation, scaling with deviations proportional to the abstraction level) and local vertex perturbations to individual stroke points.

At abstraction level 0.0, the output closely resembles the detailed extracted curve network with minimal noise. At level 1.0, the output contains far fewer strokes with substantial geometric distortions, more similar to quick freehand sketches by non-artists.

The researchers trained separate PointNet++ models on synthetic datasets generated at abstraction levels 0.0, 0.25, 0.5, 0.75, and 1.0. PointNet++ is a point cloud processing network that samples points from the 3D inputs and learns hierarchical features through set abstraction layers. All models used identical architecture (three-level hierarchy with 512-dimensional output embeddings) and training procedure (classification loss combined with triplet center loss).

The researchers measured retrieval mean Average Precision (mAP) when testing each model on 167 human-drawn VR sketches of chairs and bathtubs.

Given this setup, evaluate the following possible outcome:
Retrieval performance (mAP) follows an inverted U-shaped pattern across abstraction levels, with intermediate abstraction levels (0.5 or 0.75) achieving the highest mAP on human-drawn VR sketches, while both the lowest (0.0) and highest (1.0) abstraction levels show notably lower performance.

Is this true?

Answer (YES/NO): NO